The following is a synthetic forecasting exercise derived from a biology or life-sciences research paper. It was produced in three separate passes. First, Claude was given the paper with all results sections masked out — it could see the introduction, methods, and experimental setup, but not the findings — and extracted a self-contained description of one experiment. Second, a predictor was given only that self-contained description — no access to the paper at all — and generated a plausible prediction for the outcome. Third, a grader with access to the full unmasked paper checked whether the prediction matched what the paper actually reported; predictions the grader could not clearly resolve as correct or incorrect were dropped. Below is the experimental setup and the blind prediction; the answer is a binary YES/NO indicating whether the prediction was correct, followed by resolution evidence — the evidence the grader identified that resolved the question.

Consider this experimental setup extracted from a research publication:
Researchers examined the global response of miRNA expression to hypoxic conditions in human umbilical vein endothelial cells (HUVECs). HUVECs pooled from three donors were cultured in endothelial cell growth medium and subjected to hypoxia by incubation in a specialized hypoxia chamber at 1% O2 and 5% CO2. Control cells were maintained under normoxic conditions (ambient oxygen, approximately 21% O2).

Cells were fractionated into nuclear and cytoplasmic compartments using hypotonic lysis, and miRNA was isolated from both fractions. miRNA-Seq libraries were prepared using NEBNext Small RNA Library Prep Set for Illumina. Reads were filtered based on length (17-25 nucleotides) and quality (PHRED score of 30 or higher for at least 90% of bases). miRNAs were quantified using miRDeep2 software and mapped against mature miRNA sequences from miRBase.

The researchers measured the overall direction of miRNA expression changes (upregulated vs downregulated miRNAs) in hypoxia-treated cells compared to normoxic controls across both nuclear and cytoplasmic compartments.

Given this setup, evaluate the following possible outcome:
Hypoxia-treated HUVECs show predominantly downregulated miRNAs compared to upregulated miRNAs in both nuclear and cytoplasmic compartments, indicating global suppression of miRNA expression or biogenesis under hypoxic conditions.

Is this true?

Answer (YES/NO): NO